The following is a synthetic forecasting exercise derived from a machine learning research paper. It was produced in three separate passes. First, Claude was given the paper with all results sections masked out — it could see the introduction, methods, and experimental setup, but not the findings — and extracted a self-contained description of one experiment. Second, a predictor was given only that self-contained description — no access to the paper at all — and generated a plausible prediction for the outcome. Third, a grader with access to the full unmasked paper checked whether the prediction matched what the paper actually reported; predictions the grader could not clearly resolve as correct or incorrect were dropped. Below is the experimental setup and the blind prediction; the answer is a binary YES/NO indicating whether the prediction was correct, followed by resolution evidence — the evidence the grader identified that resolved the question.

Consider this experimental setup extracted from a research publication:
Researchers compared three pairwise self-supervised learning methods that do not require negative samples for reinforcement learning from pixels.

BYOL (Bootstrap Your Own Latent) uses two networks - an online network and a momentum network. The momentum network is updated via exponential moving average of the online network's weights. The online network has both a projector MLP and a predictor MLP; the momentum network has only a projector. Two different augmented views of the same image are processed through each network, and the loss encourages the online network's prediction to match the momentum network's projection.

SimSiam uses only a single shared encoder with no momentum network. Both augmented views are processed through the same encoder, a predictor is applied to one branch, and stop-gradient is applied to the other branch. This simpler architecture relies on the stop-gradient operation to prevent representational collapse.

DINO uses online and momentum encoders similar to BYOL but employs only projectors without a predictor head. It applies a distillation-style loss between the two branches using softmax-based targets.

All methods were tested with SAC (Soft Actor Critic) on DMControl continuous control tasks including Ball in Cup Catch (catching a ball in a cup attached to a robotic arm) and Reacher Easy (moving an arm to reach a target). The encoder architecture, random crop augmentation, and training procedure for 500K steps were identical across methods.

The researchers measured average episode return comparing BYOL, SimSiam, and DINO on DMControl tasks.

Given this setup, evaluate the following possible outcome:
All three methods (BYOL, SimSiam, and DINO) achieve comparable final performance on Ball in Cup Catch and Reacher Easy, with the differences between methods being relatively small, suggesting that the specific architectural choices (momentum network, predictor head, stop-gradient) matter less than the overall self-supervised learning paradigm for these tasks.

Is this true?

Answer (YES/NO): NO